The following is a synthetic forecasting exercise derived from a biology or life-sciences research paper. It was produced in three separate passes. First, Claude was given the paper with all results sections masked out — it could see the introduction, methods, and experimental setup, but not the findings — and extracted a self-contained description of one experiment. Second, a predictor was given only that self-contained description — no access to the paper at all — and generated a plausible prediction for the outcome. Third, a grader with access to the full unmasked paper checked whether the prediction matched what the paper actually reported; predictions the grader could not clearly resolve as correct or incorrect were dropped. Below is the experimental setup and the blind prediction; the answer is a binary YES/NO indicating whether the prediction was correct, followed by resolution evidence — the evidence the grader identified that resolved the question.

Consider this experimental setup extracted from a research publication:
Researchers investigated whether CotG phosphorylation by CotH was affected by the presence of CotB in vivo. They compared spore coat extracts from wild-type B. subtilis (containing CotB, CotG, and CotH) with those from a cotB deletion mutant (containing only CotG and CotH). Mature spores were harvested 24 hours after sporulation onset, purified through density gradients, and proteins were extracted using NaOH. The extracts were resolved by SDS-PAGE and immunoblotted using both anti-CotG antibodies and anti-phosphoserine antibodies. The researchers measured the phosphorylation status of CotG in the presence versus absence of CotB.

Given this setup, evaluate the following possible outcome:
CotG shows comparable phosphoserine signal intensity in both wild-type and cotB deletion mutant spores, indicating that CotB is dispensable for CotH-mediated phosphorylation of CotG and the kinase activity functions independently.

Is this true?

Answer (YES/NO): NO